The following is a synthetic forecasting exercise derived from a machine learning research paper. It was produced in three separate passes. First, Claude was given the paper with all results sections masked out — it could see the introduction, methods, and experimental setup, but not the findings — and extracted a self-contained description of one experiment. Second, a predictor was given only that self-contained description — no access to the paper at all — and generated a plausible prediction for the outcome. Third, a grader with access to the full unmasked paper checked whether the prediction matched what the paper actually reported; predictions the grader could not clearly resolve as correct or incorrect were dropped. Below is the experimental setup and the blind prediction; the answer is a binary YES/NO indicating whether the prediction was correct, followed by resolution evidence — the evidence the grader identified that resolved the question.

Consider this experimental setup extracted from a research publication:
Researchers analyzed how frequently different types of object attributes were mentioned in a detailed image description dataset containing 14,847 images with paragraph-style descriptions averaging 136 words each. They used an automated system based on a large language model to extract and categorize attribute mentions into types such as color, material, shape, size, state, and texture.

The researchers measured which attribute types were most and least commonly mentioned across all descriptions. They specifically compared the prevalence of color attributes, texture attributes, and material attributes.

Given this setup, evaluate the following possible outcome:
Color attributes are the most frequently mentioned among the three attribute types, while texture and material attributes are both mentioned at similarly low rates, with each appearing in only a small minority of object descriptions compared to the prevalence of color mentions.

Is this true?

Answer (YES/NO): NO